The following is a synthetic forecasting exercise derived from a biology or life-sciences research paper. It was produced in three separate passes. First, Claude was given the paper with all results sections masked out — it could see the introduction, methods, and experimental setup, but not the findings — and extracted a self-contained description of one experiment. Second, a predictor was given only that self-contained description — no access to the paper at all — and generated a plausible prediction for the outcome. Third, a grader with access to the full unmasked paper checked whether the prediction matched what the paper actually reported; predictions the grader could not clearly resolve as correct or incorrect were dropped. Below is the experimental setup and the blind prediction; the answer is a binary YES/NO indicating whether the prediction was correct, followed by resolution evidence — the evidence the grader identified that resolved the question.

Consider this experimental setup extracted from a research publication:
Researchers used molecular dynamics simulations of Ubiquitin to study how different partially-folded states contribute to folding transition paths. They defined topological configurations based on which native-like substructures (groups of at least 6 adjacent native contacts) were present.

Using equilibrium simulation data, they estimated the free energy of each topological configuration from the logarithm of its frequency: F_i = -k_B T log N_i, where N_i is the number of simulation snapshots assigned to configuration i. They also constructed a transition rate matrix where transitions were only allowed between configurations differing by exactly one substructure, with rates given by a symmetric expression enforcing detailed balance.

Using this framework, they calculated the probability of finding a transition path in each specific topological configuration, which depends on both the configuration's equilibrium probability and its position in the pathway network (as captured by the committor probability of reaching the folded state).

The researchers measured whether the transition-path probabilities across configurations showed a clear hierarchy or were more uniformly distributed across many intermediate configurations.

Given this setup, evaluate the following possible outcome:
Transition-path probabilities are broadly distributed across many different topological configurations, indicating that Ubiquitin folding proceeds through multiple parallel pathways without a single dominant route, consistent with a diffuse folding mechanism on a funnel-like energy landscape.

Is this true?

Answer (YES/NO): NO